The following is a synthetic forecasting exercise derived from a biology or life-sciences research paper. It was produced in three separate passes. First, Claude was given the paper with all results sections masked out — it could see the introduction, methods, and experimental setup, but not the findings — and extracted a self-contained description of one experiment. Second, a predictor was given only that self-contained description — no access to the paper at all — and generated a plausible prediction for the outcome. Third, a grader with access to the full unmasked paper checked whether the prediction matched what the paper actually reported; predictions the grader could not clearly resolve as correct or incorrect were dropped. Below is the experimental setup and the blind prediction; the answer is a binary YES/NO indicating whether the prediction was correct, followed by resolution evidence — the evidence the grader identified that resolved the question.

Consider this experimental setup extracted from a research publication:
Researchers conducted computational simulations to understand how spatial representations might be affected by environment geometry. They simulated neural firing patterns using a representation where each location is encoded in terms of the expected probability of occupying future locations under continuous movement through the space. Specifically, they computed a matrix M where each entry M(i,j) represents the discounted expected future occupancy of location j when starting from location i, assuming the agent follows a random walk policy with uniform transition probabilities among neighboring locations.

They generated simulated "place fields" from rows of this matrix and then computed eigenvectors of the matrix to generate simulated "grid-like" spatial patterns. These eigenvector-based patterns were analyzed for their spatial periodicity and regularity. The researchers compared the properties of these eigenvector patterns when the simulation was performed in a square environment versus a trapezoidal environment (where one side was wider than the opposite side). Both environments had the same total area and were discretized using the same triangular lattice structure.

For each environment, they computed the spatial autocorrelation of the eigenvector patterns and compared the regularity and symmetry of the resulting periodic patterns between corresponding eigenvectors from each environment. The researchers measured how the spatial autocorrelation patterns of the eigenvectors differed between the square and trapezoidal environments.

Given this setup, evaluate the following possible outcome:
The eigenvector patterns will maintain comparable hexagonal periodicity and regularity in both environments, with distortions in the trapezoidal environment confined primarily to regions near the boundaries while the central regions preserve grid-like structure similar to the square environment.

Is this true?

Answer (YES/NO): NO